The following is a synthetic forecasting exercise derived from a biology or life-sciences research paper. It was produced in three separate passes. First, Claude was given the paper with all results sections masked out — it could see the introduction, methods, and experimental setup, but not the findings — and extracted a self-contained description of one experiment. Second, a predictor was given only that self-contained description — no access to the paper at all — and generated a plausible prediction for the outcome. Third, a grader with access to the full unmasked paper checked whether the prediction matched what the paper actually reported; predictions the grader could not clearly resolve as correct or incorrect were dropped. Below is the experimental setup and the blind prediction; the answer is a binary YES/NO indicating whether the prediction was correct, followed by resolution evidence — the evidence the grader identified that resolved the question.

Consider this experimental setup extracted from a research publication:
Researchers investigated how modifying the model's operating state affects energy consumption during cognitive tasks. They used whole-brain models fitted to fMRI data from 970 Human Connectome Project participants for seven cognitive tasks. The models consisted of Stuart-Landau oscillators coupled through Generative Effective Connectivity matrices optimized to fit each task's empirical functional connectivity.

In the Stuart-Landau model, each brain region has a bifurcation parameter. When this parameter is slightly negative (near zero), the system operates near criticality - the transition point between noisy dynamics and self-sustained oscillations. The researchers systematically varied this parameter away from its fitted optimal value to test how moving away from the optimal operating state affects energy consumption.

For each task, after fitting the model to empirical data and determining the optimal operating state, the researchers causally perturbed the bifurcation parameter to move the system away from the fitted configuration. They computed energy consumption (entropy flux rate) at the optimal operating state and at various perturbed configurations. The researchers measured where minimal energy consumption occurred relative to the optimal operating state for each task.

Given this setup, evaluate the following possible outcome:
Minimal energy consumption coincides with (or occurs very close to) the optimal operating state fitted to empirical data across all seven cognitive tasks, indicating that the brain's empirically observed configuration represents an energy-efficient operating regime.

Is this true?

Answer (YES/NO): YES